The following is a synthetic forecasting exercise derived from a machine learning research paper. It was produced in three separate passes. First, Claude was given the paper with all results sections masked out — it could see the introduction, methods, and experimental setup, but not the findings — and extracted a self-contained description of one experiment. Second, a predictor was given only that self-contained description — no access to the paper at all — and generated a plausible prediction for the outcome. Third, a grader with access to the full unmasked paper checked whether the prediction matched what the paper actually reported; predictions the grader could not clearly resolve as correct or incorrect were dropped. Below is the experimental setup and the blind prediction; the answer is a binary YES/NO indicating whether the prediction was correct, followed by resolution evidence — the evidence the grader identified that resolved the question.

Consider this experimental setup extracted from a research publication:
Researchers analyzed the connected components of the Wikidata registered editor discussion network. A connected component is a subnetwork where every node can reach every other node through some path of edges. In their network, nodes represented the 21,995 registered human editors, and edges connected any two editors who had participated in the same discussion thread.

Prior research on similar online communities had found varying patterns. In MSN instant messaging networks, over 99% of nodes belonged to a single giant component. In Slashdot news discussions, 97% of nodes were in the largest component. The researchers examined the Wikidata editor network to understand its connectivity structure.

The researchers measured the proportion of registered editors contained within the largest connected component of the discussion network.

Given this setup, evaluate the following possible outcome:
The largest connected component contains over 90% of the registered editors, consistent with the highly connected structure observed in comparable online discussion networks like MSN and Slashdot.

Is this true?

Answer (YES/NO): NO